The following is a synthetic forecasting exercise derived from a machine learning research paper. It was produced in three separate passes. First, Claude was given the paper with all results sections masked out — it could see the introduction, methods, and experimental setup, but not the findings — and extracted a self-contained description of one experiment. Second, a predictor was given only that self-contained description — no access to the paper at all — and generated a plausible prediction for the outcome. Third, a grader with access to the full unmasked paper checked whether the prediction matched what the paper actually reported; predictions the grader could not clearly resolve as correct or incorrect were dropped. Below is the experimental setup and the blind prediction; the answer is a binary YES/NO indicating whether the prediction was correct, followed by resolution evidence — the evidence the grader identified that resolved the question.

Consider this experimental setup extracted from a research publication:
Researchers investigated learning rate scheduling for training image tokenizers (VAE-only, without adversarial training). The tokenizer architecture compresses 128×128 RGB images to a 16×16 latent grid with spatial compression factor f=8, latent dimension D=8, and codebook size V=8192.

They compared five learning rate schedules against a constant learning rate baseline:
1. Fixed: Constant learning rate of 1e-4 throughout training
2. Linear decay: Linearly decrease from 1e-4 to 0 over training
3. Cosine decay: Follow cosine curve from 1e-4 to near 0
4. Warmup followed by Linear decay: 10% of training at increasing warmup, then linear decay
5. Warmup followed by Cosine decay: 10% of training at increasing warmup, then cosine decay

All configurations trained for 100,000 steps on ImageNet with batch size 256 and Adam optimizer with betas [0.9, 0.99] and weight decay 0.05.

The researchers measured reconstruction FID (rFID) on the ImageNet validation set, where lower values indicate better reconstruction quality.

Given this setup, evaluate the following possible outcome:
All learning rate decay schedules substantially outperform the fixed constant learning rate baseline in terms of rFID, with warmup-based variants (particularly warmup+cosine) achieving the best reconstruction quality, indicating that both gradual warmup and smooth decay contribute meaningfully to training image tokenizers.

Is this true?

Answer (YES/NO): NO